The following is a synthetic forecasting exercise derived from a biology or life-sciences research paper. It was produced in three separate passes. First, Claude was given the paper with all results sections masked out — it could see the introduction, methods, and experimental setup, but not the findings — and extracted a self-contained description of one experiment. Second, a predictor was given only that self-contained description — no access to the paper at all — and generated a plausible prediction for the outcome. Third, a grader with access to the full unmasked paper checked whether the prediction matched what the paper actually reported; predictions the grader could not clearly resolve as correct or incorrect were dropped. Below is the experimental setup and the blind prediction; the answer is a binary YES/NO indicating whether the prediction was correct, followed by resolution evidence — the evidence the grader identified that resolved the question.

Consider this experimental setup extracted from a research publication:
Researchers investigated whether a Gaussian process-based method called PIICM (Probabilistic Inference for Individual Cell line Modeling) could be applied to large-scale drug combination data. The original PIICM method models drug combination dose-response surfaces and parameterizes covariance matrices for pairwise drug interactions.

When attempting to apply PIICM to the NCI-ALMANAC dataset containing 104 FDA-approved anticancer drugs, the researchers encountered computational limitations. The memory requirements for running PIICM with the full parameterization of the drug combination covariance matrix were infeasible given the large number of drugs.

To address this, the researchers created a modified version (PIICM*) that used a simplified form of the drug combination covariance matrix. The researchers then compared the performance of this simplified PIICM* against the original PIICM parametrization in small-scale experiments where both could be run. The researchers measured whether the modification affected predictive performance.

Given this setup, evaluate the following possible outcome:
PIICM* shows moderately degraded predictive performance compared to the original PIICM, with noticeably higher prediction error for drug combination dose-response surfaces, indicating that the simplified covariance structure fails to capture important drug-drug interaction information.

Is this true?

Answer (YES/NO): NO